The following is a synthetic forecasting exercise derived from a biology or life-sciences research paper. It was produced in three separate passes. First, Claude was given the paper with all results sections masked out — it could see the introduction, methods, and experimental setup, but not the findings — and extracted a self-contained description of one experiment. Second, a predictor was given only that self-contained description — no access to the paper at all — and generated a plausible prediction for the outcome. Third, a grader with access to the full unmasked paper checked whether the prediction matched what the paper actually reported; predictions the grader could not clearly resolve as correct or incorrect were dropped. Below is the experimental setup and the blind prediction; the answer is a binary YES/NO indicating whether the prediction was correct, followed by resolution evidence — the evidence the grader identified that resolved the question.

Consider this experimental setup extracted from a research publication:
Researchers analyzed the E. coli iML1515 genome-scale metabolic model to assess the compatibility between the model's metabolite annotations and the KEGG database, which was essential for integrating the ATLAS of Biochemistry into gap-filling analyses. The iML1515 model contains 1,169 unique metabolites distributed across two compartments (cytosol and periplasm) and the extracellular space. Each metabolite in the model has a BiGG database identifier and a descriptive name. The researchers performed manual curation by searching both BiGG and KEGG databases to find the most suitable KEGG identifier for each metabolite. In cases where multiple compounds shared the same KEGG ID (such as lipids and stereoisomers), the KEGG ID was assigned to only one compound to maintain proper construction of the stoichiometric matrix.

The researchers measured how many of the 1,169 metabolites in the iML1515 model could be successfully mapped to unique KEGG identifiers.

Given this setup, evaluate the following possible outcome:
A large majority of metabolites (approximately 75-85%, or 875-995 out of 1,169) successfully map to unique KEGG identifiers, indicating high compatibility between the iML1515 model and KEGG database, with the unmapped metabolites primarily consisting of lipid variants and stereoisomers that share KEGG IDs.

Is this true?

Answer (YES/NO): YES